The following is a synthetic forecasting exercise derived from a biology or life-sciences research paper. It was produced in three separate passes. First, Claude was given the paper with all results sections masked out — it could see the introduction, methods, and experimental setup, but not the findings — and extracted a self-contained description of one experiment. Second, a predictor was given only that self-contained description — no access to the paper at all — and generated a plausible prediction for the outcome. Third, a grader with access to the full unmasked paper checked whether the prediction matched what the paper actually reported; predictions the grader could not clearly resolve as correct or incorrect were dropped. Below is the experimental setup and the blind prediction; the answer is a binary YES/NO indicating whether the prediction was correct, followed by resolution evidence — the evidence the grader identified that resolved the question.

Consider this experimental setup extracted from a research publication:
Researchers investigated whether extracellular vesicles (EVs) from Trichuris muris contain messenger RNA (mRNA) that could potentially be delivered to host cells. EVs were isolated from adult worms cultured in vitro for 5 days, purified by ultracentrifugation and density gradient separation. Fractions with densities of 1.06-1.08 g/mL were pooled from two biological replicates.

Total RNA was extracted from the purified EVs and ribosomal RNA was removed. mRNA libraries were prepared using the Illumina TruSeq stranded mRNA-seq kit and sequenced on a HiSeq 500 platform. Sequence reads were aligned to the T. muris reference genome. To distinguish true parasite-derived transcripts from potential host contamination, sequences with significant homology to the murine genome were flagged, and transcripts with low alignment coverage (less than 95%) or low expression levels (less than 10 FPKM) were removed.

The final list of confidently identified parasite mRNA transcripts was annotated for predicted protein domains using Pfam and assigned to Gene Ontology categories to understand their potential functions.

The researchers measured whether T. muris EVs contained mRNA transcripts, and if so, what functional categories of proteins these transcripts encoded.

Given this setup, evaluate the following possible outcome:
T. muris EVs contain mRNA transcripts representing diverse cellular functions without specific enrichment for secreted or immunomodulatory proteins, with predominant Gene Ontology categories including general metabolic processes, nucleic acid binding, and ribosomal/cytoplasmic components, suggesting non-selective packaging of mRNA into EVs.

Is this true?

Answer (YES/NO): NO